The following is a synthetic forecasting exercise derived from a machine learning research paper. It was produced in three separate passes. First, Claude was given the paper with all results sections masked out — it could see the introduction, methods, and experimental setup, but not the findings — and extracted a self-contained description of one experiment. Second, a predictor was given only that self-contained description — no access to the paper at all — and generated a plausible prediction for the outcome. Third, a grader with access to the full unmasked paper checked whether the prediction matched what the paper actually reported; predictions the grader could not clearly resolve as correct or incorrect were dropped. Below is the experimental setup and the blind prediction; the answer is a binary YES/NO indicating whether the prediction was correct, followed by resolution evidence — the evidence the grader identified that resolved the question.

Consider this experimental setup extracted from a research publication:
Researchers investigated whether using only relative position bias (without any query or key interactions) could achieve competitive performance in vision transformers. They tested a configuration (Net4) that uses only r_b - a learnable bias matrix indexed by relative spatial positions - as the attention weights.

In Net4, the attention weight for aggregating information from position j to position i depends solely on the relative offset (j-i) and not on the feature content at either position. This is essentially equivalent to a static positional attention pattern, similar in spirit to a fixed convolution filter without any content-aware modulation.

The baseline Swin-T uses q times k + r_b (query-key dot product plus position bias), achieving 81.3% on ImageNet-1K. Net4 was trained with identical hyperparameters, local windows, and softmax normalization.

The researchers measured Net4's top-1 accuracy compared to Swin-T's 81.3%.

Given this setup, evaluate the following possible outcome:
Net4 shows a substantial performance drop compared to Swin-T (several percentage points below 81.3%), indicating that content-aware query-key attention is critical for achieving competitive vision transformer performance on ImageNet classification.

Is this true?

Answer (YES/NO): NO